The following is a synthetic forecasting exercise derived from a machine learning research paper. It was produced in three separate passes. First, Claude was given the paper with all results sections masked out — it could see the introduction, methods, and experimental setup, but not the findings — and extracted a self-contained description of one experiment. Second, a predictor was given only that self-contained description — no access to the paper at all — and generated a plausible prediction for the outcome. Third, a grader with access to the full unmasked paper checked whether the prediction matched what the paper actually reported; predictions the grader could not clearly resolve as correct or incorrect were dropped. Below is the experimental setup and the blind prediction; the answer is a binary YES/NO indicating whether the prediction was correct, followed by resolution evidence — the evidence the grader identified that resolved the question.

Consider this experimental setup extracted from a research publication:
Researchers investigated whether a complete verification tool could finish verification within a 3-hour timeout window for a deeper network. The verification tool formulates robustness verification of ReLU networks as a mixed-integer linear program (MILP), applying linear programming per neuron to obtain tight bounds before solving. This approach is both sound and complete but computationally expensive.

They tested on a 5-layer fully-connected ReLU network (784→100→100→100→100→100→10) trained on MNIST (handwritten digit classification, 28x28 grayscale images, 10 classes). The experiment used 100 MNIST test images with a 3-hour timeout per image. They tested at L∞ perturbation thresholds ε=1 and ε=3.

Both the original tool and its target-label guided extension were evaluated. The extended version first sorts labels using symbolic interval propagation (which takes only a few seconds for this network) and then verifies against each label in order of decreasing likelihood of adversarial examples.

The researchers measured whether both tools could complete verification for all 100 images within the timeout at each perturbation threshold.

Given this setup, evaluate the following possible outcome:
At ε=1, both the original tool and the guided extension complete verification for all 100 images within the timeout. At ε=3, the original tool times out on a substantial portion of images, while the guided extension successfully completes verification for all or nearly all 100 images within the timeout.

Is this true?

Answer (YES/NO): NO